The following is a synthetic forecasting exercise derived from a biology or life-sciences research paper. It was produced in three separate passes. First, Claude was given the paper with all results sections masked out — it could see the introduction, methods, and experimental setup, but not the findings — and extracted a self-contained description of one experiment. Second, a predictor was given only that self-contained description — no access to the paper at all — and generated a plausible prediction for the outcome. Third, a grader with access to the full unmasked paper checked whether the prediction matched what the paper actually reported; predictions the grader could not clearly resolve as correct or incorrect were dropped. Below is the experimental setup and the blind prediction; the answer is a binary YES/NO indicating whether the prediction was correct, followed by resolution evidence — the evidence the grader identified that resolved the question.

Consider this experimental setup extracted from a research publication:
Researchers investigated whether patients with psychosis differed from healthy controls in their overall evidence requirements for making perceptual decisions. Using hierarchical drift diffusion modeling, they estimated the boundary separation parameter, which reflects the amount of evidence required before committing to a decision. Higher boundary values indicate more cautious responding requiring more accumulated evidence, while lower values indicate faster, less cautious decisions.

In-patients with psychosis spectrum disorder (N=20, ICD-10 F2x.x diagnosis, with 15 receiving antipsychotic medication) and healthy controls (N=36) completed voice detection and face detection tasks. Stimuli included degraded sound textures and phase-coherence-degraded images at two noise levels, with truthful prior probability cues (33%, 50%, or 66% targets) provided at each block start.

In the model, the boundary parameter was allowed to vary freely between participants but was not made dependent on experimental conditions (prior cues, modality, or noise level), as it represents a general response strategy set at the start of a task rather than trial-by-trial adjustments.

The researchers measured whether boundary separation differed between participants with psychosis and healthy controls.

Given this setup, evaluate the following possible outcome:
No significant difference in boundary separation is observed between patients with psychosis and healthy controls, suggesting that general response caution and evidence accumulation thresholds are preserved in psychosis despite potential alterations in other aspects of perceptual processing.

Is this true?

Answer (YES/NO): NO